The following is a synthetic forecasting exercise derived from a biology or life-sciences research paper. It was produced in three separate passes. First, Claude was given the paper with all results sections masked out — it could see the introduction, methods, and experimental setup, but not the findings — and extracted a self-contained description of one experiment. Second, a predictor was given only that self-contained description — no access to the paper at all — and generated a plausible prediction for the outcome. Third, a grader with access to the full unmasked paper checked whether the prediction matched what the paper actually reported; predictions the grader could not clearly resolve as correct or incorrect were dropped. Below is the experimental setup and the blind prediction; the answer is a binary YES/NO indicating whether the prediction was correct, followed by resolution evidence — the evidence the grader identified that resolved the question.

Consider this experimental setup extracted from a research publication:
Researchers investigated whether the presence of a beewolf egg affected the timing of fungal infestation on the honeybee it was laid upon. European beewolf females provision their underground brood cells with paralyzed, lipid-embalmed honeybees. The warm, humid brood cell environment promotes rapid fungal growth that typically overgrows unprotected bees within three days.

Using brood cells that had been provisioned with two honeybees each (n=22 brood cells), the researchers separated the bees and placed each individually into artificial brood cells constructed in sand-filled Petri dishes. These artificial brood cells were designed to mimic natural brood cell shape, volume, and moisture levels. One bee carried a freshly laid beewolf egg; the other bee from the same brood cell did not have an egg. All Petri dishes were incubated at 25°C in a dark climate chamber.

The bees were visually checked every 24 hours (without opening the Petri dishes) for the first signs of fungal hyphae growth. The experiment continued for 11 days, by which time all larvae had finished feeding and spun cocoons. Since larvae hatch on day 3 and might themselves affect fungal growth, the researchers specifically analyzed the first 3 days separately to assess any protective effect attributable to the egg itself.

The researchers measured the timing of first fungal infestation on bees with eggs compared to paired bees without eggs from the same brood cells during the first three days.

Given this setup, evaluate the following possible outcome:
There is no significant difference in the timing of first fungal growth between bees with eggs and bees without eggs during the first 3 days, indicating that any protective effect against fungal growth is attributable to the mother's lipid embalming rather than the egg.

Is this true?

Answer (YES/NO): NO